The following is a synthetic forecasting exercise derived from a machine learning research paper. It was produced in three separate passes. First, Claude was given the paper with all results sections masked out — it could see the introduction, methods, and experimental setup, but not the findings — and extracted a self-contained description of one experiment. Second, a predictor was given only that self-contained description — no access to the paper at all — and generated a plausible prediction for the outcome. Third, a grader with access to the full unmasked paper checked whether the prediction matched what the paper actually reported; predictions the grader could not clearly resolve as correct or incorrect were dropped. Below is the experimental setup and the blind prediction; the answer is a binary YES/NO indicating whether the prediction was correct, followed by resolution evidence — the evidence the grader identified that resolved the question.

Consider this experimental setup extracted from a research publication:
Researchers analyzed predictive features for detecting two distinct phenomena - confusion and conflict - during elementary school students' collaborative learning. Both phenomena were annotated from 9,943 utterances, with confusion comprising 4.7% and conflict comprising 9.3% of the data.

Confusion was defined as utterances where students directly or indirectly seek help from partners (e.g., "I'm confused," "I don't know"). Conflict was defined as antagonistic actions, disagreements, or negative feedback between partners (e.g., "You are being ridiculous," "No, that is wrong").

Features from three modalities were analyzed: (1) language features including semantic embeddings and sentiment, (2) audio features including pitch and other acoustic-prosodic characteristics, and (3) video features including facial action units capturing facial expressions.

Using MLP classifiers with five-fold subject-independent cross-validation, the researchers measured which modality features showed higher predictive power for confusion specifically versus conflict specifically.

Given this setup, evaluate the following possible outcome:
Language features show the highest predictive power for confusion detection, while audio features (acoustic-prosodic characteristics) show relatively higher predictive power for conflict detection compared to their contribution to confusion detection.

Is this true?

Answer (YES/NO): NO